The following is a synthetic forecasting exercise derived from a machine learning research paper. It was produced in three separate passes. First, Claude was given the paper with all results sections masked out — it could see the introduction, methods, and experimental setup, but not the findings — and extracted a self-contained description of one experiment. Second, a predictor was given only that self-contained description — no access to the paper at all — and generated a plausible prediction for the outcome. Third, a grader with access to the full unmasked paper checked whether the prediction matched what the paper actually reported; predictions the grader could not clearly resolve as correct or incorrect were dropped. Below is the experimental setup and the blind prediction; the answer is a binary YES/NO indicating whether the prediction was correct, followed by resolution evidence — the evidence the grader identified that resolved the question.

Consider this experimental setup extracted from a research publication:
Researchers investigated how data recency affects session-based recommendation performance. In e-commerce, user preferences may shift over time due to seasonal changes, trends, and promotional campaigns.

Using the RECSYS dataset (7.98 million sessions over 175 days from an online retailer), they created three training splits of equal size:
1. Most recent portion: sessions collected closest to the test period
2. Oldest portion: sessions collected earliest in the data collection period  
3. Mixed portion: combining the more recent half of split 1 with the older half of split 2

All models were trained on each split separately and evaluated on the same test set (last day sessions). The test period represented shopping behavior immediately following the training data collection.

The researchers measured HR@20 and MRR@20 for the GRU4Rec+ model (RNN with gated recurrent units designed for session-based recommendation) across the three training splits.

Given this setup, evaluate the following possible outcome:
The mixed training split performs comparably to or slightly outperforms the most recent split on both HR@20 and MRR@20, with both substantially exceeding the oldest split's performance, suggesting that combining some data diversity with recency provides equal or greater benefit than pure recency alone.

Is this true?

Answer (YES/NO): NO